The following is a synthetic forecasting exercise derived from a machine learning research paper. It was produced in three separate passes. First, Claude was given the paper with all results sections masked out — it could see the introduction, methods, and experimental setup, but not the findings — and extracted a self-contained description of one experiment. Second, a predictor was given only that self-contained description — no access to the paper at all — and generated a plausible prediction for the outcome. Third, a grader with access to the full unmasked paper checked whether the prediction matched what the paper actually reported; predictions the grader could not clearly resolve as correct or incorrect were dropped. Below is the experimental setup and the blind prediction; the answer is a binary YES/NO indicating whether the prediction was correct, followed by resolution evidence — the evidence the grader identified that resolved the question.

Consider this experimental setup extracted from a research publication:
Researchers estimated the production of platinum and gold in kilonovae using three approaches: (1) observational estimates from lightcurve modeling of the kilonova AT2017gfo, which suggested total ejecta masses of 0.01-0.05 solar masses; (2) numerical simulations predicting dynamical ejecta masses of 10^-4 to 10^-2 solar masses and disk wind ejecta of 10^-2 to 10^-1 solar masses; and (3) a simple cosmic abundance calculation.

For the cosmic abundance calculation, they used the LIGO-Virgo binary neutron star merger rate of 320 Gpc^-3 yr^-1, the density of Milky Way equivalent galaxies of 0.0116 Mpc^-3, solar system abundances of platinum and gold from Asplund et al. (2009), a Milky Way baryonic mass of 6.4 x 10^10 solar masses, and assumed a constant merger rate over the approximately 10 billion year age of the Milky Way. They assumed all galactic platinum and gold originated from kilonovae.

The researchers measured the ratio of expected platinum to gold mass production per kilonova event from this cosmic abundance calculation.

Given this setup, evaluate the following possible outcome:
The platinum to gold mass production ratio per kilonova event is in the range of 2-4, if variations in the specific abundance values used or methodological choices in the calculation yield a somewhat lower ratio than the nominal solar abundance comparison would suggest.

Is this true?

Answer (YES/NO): NO